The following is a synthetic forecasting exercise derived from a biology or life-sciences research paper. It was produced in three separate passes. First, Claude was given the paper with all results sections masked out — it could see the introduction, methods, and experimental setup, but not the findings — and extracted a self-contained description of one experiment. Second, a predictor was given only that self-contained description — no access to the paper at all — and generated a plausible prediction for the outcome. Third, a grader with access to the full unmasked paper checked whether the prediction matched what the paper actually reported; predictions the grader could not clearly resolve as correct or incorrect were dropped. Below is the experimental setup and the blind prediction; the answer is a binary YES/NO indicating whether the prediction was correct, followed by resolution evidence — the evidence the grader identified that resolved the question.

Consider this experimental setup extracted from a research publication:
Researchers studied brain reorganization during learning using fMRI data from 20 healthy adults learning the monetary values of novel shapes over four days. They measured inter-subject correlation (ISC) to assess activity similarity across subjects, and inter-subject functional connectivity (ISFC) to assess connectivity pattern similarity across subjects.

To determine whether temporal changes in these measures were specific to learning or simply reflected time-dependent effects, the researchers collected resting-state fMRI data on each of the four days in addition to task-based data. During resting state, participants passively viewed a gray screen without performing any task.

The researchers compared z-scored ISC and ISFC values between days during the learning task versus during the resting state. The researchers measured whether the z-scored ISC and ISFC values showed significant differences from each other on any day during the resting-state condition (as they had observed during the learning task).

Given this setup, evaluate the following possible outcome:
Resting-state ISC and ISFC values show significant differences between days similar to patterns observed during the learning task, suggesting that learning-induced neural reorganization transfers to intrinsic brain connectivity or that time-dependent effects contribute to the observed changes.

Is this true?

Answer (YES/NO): NO